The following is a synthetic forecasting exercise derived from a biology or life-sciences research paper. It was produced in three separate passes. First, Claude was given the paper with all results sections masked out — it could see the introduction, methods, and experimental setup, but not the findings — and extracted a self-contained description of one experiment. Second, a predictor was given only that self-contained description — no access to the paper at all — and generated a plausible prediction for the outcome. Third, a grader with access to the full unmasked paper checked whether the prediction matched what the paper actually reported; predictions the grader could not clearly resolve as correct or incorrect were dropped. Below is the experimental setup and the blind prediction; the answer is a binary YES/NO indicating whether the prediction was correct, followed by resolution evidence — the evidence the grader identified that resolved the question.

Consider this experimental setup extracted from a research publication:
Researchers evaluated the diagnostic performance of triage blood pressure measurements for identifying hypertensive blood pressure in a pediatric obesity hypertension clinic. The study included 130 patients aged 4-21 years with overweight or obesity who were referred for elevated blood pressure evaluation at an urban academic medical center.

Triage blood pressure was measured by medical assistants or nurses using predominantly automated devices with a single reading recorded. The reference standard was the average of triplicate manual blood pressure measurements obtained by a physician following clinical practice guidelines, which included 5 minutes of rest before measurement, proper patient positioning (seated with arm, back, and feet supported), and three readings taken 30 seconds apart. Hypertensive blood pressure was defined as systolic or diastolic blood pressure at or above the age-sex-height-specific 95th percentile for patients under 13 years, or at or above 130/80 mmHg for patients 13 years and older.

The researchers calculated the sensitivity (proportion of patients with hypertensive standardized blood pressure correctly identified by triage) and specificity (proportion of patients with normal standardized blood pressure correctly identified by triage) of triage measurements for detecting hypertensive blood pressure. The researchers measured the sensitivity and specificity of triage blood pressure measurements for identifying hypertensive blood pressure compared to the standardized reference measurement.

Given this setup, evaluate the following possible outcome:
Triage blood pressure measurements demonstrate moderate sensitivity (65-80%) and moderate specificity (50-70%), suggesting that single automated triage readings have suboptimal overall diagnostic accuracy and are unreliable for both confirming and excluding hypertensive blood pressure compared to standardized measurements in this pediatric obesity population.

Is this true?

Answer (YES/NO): NO